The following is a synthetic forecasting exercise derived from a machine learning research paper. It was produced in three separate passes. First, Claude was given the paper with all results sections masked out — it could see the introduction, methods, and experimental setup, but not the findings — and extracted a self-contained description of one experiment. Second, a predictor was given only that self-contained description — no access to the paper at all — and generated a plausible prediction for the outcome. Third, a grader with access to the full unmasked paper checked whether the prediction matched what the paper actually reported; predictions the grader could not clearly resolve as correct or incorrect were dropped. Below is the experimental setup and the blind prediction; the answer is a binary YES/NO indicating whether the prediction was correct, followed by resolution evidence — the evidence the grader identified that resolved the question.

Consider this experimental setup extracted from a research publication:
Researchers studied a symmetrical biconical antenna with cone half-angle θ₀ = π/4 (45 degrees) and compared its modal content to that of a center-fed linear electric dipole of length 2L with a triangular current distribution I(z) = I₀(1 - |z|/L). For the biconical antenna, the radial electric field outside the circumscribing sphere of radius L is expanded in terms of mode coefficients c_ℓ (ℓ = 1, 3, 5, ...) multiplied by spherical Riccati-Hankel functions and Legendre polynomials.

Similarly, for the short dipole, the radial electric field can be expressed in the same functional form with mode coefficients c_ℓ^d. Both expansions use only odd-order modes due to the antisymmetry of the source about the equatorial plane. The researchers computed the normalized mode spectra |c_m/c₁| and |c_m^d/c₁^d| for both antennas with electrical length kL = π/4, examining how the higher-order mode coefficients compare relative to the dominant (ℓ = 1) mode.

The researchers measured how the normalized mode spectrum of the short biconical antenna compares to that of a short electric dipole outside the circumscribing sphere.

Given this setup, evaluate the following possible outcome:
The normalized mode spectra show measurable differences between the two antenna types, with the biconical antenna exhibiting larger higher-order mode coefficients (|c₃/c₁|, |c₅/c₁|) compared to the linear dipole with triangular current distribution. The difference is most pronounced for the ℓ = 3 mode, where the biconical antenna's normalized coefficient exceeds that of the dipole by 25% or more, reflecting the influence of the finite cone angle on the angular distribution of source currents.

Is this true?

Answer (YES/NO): NO